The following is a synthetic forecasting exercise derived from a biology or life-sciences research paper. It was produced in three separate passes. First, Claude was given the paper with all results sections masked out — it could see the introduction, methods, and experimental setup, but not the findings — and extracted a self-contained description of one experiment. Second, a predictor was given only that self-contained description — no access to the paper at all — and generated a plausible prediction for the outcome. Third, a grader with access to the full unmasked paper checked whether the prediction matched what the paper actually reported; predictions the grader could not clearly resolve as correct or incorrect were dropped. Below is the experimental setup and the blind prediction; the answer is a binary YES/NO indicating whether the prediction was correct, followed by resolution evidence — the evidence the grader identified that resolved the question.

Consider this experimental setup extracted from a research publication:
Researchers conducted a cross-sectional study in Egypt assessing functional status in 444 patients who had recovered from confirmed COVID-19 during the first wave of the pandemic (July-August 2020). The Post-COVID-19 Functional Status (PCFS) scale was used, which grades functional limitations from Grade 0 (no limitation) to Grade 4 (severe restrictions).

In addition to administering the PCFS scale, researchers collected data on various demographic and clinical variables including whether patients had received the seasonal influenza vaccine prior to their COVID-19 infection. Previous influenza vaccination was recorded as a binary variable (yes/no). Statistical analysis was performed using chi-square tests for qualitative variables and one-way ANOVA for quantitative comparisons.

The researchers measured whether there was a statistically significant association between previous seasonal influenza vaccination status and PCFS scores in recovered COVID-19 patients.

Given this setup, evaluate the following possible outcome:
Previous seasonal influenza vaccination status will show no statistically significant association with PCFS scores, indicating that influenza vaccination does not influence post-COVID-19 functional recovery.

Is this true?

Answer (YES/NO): NO